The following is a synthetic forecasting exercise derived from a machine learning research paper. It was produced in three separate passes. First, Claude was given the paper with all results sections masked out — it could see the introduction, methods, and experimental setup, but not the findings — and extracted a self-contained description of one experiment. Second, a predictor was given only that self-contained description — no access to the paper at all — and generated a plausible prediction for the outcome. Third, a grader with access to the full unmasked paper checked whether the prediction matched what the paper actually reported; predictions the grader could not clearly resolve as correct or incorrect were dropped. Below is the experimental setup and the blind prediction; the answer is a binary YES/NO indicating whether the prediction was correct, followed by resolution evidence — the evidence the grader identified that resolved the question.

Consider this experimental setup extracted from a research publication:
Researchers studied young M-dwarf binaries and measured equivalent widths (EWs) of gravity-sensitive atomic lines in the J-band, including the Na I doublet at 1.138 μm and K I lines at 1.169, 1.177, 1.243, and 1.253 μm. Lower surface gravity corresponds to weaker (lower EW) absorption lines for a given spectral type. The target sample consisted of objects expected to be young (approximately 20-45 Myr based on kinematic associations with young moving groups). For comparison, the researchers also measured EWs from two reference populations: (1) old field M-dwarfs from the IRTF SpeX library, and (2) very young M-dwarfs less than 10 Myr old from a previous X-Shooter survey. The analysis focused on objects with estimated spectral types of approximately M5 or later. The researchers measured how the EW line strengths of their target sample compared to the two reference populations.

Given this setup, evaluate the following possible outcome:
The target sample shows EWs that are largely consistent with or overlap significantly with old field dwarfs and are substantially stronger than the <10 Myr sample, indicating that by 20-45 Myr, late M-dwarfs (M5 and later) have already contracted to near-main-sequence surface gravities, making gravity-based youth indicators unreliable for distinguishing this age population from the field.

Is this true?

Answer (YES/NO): NO